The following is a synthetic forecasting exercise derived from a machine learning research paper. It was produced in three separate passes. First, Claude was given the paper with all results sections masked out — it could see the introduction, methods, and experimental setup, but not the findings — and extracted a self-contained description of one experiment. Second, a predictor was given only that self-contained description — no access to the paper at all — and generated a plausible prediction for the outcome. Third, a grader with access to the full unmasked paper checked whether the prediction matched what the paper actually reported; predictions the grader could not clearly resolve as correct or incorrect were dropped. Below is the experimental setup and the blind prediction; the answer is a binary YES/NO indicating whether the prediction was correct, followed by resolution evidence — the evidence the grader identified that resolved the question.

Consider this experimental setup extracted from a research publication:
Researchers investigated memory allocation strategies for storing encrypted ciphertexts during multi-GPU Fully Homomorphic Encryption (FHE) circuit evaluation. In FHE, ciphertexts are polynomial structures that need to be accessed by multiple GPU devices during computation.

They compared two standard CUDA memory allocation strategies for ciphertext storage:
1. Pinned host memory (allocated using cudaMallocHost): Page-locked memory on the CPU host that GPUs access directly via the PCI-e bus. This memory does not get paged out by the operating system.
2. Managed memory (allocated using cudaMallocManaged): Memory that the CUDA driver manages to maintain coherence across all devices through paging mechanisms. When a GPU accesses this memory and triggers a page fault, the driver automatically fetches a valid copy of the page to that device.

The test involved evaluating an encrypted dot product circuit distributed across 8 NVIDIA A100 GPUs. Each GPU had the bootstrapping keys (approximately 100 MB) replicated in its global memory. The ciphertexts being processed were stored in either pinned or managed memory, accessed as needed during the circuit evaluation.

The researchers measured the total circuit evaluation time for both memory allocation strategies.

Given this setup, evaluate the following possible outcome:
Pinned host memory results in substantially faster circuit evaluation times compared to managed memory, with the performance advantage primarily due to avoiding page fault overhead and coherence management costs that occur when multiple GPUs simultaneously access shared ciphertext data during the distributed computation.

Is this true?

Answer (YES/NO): NO